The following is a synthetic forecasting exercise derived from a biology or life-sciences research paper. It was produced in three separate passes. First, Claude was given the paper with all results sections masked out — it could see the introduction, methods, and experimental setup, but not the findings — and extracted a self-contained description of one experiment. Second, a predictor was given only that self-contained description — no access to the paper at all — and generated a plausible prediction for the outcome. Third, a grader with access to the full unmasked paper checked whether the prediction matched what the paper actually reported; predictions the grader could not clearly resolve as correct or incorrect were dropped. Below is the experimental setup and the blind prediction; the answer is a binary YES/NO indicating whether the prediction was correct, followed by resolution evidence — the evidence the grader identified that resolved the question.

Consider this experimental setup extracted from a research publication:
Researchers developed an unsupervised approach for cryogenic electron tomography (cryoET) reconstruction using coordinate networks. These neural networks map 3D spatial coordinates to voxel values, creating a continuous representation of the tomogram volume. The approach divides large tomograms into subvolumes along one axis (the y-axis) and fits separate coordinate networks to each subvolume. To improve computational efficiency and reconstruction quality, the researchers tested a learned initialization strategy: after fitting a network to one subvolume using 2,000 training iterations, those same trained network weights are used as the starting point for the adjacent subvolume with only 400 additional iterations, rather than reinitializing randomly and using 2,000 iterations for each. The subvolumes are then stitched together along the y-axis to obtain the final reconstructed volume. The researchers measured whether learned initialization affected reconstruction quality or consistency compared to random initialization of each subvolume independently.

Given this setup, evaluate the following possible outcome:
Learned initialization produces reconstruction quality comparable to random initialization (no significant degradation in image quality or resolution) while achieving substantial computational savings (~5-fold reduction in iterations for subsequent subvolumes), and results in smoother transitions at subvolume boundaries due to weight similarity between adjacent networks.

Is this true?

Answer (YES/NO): NO